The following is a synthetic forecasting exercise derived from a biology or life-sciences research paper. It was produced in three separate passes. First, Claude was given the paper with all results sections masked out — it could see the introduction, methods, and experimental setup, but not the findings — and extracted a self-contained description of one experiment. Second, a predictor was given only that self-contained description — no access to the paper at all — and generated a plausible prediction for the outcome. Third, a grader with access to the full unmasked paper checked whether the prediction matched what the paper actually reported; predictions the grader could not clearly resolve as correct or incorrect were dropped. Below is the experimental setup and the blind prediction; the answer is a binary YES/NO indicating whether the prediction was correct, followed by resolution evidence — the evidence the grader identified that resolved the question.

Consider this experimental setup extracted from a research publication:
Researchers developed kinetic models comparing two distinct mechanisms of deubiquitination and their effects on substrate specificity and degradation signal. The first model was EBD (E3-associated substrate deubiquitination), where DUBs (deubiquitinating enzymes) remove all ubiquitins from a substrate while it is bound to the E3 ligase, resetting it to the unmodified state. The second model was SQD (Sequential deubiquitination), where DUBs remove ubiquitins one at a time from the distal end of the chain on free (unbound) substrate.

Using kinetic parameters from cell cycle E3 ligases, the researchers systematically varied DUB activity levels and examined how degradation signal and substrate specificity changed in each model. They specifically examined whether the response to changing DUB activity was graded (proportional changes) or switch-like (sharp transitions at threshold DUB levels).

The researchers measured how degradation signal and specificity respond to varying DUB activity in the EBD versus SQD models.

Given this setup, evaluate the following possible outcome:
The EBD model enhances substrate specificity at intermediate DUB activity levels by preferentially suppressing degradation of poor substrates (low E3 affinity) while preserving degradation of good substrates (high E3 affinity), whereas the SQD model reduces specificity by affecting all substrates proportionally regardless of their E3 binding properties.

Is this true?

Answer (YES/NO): NO